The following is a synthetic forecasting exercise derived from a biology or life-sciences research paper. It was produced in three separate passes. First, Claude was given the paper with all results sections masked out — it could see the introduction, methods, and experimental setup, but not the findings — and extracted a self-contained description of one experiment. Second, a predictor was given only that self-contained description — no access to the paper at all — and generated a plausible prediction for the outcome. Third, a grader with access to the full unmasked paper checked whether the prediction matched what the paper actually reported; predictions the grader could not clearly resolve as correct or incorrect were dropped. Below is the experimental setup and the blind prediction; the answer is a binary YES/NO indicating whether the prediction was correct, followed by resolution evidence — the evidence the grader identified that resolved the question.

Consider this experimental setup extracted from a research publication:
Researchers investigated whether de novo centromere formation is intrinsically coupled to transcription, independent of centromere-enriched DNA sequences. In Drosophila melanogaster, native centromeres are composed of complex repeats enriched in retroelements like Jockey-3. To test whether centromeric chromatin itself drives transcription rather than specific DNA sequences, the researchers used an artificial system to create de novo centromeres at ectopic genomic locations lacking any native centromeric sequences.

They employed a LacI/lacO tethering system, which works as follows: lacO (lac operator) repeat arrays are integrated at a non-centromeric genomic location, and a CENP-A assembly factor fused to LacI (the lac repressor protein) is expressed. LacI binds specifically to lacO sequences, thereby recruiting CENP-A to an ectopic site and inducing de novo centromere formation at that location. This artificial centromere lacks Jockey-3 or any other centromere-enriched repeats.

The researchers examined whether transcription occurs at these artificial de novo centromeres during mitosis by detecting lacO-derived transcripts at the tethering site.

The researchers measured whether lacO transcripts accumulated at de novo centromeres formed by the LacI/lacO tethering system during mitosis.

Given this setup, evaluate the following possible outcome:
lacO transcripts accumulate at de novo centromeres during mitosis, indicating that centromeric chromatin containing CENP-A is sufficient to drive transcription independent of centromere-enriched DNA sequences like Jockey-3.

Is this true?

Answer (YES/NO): YES